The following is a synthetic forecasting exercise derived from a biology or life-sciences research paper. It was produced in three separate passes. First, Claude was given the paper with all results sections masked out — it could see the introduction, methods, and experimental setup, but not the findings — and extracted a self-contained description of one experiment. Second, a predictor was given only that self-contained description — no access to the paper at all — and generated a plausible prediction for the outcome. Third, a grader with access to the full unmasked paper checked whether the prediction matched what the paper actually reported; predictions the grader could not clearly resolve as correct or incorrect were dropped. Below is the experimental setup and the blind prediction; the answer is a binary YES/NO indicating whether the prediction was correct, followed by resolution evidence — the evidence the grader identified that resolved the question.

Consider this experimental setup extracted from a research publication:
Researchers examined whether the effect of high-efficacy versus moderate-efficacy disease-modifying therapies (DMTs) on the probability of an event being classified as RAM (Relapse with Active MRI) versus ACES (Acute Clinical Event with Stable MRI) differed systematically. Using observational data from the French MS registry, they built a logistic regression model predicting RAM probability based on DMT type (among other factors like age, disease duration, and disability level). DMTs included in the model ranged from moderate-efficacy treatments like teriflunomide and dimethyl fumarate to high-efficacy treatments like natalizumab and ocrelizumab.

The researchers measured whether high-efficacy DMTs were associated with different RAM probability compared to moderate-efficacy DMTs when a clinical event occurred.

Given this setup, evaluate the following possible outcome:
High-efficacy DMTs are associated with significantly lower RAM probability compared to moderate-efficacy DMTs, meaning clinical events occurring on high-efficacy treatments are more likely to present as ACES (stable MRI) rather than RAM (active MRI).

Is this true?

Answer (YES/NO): YES